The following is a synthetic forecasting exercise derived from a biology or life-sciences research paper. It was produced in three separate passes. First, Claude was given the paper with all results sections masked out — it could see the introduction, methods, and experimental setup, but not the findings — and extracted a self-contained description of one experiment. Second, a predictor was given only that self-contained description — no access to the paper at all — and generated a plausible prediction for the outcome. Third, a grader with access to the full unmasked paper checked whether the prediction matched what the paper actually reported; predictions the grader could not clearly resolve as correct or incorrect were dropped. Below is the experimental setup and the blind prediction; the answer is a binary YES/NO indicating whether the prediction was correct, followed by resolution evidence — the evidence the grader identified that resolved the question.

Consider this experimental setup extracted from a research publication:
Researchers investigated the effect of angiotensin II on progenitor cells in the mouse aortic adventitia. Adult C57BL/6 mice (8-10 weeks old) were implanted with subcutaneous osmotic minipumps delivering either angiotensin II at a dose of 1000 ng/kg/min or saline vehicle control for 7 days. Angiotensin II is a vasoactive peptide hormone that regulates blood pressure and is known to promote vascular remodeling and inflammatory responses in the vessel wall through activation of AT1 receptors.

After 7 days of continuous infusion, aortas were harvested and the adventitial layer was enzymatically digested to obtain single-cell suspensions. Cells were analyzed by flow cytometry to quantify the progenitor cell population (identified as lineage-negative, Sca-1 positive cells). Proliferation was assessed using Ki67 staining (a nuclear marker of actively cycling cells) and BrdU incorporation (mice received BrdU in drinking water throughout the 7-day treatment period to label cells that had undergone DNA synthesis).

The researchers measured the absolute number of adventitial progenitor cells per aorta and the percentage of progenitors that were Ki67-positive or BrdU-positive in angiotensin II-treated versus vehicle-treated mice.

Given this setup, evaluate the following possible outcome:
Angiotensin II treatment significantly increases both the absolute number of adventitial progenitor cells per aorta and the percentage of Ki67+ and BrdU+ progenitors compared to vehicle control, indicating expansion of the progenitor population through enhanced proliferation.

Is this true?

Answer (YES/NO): NO